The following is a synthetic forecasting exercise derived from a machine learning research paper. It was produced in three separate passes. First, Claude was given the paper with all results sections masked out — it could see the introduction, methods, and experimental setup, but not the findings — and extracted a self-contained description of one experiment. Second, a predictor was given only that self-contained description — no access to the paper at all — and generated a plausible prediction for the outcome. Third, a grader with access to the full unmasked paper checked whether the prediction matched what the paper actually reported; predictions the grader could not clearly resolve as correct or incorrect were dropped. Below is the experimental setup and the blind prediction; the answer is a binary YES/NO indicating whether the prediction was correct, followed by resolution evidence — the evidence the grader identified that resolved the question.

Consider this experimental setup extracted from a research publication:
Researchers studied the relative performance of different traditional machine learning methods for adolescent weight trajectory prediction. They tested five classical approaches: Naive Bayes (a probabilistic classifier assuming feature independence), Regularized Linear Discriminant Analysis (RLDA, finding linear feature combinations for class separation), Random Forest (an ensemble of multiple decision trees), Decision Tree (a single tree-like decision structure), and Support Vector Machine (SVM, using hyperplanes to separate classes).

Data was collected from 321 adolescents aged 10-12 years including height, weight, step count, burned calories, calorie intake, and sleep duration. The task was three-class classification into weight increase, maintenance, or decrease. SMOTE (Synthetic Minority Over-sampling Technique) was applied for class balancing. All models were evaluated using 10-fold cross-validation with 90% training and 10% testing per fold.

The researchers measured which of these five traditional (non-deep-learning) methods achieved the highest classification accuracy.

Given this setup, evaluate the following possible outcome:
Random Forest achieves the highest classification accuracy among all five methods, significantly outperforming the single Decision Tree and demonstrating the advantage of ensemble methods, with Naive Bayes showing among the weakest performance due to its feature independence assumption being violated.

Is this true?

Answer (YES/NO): NO